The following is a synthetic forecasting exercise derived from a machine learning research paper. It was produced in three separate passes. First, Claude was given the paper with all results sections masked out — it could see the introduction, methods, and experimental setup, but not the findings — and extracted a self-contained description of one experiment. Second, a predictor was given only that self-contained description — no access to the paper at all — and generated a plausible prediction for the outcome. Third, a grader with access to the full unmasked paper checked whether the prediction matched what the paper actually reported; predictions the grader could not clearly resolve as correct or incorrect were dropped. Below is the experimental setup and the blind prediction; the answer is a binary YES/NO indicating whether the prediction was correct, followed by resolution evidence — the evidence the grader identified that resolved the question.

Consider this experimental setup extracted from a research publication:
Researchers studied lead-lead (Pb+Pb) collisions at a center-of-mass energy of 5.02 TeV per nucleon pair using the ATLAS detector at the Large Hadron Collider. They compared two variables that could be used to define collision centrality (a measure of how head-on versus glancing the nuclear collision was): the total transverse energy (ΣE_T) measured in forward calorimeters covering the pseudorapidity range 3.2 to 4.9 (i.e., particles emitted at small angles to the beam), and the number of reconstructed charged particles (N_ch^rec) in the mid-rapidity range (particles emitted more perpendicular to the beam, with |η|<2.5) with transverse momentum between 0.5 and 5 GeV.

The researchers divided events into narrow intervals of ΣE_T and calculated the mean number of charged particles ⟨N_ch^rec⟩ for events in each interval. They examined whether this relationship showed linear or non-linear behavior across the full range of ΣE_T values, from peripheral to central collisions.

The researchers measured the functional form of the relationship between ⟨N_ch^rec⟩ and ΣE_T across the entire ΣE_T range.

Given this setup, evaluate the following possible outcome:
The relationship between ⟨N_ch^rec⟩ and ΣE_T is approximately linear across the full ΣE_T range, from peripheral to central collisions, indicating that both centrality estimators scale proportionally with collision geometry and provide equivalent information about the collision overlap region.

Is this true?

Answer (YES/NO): NO